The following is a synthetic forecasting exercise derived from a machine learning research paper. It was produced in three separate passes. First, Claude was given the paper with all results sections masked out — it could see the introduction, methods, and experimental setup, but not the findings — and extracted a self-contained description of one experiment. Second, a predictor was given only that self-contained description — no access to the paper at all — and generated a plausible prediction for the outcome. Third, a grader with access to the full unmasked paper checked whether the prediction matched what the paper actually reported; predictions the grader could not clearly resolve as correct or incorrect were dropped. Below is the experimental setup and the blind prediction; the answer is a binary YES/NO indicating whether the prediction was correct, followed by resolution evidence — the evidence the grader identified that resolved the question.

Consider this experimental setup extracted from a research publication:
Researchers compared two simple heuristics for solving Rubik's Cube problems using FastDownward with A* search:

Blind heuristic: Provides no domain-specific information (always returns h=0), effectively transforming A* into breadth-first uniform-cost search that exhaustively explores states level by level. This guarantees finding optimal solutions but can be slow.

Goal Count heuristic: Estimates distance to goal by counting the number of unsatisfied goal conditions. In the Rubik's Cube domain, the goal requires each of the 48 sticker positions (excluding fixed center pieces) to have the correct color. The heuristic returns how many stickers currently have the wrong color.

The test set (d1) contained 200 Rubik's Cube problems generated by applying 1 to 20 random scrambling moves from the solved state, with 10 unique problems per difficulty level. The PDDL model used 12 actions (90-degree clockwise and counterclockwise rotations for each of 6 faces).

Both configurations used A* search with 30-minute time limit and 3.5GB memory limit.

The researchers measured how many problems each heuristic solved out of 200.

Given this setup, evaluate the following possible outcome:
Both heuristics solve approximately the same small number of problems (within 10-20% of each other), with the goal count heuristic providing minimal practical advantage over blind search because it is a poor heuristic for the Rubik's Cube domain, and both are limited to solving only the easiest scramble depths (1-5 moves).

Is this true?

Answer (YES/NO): NO